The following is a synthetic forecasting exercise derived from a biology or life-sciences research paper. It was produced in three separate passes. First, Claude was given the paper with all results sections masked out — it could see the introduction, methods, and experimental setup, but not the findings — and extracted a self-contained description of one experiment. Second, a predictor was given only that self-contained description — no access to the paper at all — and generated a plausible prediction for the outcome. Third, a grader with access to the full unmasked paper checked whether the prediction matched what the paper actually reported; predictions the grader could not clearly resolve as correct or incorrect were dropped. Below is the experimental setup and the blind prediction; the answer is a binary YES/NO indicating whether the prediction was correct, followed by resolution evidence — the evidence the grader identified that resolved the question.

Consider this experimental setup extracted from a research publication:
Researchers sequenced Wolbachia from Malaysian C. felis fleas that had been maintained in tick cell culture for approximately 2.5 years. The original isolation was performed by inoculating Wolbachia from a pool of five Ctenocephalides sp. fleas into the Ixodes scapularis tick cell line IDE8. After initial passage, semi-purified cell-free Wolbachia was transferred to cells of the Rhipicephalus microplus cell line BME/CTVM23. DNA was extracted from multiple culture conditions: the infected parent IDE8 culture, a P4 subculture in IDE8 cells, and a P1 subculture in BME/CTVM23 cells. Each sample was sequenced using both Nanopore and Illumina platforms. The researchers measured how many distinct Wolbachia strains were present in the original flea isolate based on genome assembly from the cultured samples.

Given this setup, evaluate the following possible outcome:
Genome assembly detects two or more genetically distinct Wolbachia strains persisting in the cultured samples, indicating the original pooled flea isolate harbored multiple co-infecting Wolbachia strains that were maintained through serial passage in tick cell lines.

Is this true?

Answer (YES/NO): YES